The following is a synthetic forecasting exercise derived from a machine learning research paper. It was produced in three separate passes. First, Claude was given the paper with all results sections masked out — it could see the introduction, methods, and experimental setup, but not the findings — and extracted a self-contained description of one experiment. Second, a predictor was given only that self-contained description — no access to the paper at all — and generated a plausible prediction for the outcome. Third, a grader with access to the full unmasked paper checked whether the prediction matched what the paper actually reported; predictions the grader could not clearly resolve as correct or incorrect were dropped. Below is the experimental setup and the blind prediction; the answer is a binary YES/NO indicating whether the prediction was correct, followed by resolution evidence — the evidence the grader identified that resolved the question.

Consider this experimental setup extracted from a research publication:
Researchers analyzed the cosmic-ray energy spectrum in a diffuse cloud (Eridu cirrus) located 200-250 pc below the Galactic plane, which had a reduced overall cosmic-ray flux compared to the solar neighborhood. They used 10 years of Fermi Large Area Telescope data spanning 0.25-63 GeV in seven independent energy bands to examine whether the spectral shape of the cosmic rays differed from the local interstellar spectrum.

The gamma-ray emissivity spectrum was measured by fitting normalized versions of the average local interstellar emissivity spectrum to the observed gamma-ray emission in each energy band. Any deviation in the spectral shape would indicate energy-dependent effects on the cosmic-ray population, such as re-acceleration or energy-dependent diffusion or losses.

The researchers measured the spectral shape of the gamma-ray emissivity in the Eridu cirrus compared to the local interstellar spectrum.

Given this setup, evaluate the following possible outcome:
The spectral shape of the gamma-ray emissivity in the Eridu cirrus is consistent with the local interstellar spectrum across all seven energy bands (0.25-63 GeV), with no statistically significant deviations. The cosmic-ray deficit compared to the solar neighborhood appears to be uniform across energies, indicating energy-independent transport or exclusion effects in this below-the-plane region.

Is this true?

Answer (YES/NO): YES